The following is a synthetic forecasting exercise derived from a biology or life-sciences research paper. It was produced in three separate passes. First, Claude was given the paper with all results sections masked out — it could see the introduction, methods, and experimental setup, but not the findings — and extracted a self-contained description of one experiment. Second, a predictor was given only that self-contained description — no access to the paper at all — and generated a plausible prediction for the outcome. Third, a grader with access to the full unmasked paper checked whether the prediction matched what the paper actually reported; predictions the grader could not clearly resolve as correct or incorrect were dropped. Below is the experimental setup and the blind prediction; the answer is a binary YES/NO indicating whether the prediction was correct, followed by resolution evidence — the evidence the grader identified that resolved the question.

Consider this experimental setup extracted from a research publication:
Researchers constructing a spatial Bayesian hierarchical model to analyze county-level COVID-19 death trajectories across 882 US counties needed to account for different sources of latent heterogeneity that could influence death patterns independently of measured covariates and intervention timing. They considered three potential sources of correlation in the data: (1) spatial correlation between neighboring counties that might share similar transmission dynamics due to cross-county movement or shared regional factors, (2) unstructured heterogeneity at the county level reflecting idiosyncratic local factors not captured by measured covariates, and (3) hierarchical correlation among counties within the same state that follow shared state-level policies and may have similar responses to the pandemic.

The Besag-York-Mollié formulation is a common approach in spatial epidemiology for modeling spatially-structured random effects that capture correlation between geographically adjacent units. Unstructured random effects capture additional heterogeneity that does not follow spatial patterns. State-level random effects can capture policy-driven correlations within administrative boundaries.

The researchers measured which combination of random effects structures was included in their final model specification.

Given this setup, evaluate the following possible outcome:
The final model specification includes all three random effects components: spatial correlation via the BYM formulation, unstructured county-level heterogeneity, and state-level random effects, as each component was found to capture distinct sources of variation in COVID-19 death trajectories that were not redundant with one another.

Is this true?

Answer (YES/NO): YES